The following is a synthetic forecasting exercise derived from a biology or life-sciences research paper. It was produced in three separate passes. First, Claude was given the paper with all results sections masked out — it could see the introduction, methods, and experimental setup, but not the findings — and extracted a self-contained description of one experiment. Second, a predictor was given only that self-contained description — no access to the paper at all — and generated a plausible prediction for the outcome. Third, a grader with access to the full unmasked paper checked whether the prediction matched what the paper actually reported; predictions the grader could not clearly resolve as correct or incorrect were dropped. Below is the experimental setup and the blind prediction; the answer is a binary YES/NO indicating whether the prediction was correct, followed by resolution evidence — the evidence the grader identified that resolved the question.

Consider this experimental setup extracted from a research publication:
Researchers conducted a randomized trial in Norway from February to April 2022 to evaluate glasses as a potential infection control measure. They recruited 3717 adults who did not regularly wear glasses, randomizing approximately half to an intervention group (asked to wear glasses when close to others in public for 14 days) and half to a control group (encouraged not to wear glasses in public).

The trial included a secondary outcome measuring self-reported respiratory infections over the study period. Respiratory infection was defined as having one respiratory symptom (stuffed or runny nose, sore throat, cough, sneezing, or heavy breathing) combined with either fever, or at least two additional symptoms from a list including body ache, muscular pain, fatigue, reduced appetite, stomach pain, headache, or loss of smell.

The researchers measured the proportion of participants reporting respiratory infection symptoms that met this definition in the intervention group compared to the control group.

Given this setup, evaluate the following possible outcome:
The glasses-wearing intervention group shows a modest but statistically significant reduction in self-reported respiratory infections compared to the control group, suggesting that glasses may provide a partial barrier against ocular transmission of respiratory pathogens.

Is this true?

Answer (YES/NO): YES